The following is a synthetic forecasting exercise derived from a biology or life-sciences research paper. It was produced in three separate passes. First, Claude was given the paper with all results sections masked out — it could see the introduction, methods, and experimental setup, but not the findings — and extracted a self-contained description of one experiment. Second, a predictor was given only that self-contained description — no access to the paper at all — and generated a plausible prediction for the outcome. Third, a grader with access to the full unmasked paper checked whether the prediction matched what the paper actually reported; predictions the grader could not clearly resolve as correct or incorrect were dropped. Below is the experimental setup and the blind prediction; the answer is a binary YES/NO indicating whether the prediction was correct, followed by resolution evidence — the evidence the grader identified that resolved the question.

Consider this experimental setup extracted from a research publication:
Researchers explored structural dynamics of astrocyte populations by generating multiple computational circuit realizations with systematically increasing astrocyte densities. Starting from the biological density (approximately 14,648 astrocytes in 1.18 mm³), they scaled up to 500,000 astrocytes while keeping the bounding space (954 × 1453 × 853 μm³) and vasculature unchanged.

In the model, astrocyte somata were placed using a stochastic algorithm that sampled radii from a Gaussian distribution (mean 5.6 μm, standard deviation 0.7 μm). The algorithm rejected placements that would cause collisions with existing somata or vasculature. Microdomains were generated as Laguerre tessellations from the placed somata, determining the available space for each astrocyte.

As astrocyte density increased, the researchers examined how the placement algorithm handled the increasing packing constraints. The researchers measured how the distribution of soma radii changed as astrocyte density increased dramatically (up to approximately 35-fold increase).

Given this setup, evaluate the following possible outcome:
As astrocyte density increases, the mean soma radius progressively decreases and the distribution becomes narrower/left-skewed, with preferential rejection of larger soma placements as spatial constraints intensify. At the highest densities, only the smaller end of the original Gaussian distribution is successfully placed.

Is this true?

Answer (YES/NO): YES